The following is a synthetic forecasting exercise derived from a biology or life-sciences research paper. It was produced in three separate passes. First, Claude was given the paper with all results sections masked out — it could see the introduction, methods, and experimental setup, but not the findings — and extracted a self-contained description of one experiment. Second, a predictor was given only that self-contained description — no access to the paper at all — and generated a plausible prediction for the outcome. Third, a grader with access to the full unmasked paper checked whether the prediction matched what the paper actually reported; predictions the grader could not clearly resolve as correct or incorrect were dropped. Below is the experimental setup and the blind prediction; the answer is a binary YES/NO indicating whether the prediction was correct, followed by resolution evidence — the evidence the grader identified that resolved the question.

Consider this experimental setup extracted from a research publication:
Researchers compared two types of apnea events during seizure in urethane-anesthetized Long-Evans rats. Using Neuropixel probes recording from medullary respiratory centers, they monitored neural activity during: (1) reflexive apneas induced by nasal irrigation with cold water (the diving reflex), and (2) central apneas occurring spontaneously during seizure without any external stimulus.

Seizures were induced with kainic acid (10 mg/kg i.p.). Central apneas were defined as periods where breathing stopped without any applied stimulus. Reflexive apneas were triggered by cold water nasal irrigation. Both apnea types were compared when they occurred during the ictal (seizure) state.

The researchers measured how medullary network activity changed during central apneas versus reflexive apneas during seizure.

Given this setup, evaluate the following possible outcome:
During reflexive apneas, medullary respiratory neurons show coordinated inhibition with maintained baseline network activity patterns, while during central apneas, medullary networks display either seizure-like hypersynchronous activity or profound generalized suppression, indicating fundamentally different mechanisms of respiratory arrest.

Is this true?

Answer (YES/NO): NO